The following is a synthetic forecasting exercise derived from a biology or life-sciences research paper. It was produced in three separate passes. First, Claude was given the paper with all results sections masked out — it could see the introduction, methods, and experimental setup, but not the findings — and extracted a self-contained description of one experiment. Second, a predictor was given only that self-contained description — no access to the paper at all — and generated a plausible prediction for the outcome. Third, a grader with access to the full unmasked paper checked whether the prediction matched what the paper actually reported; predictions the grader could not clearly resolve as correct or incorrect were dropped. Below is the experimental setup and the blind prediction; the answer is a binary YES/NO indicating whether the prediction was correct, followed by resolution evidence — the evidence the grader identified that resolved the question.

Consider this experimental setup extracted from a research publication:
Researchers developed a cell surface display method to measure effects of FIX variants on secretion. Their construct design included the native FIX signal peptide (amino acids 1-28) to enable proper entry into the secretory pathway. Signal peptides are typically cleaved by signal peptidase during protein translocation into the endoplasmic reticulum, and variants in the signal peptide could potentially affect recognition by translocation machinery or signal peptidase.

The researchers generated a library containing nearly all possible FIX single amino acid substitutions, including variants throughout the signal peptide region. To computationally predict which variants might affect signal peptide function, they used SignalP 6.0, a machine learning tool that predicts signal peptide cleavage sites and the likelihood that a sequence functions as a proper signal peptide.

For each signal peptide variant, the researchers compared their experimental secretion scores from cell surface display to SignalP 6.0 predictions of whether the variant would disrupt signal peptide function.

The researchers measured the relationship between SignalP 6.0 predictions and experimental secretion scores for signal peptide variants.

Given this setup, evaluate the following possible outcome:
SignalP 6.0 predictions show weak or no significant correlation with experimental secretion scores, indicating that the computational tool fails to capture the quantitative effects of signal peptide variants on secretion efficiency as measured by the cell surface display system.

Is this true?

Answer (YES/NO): YES